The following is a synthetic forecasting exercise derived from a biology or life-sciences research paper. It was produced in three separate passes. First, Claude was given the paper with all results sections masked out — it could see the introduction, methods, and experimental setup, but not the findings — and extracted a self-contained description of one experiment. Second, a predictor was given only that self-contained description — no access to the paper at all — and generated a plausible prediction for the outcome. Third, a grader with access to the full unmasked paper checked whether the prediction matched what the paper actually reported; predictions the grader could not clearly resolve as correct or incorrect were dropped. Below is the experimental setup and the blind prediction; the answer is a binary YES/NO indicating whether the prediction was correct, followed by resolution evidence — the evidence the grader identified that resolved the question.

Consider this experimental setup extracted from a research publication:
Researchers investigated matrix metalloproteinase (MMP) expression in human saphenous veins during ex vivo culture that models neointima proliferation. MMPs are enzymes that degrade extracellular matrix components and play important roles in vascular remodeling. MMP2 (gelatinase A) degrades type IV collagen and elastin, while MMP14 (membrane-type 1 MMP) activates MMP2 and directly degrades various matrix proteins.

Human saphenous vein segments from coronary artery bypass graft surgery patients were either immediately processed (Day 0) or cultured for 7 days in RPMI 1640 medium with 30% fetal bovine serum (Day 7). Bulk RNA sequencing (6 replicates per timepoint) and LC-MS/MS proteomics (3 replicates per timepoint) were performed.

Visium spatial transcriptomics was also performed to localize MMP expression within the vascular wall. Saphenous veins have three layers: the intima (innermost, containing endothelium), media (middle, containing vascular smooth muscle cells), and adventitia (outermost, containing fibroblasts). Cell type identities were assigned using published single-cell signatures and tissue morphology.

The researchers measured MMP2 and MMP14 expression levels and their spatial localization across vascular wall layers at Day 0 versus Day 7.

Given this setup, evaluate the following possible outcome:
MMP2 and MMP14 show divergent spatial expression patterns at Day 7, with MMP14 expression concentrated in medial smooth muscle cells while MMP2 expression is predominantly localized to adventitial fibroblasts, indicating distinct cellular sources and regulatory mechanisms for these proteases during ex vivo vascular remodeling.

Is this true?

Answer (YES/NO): NO